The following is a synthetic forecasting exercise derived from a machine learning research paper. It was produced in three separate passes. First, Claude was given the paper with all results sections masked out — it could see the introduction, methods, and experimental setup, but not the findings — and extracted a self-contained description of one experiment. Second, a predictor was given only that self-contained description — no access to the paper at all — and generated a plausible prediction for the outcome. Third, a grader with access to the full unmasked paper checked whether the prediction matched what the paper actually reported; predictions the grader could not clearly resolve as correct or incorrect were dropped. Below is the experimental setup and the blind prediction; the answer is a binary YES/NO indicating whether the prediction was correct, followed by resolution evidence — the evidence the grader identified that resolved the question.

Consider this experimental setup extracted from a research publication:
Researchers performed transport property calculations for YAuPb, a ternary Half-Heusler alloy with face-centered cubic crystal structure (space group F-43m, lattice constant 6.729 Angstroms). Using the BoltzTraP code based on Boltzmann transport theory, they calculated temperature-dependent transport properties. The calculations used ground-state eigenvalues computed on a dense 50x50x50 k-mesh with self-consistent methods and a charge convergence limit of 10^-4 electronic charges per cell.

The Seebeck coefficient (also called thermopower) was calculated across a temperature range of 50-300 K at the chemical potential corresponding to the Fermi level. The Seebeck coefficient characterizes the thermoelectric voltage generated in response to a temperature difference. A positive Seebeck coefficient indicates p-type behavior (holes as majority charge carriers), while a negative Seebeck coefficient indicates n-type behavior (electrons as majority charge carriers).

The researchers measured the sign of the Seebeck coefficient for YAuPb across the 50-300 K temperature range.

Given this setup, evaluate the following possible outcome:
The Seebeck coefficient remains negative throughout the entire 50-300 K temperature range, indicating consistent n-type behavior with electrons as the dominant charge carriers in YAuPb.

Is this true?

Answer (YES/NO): YES